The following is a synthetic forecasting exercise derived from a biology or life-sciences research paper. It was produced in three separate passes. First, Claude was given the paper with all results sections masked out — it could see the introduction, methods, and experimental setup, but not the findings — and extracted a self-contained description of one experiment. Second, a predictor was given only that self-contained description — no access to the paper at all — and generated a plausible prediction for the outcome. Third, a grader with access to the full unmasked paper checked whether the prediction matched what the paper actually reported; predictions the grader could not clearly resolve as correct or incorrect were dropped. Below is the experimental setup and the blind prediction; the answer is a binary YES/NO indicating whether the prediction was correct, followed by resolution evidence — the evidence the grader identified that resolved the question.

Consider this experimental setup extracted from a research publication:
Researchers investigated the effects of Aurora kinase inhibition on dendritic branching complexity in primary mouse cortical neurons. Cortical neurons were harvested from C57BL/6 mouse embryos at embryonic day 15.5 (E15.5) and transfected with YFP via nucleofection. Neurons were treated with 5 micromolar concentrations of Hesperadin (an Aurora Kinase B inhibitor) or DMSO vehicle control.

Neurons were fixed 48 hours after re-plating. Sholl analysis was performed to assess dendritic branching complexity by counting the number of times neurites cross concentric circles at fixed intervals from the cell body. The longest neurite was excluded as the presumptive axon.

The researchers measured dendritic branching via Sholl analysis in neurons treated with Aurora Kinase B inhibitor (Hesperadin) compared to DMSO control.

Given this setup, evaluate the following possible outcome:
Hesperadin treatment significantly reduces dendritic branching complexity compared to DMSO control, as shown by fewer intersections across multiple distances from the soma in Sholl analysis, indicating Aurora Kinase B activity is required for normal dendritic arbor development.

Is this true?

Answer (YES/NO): YES